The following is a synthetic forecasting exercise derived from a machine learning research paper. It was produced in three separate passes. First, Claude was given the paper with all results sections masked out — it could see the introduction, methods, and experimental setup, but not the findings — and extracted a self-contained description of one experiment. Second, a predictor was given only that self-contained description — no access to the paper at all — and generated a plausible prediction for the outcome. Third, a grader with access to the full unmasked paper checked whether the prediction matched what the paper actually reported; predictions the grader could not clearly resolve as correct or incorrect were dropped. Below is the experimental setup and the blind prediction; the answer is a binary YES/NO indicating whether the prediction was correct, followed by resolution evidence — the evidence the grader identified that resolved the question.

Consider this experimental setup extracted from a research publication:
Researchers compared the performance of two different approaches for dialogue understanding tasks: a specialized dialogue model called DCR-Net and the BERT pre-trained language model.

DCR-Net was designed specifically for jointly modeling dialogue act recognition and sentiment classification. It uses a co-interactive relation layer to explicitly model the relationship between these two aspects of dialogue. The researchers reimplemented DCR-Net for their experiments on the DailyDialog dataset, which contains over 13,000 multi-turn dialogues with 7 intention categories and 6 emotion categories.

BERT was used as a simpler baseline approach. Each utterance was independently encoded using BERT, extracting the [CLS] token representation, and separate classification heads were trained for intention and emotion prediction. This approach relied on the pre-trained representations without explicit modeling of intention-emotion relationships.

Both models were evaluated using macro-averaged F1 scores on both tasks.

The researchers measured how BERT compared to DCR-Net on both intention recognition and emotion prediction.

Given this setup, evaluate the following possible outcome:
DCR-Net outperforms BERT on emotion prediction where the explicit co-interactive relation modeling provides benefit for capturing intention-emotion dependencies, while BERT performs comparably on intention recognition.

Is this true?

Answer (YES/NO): NO